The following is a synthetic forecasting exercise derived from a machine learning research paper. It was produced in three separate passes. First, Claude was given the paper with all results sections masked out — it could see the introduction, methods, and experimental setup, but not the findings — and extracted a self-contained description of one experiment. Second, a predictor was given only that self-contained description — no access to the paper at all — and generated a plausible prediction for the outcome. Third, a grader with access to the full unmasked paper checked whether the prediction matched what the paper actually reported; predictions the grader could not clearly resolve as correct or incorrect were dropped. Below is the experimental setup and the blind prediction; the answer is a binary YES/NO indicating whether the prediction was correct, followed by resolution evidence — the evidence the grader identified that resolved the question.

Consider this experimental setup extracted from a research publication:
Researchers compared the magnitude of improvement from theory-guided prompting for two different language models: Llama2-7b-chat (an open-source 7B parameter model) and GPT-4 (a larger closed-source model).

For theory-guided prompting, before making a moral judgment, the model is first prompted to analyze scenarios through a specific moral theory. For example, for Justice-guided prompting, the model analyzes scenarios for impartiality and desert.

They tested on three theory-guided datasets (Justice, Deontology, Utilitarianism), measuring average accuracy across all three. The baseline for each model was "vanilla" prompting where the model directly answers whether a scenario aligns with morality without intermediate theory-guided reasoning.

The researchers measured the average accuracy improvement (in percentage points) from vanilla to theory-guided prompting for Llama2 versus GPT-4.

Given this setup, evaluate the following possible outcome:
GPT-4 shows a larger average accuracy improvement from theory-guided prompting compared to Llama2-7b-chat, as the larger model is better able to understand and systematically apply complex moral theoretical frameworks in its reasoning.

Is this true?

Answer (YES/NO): YES